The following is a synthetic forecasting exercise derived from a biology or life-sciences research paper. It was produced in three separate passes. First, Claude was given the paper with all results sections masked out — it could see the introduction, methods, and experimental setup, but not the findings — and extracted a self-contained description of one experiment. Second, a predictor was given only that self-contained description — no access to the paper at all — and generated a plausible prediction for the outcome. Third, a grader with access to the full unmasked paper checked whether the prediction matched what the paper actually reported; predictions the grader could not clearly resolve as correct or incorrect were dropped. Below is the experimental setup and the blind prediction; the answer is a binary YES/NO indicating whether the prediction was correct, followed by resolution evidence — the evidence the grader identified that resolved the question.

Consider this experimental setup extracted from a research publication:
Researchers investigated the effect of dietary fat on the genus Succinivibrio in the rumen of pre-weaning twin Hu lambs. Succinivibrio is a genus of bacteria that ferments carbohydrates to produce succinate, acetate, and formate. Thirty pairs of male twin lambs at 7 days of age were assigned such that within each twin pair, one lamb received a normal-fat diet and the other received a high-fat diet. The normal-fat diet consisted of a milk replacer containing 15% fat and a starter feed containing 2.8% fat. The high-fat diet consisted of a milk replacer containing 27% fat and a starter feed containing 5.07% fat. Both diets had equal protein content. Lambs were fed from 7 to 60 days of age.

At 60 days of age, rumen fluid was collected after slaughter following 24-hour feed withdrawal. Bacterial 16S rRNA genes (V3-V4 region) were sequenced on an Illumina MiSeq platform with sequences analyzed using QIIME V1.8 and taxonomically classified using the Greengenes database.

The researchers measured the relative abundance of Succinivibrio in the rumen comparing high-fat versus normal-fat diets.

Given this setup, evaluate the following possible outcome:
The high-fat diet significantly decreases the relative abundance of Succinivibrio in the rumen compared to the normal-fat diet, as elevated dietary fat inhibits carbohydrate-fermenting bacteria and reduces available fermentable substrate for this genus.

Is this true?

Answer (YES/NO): NO